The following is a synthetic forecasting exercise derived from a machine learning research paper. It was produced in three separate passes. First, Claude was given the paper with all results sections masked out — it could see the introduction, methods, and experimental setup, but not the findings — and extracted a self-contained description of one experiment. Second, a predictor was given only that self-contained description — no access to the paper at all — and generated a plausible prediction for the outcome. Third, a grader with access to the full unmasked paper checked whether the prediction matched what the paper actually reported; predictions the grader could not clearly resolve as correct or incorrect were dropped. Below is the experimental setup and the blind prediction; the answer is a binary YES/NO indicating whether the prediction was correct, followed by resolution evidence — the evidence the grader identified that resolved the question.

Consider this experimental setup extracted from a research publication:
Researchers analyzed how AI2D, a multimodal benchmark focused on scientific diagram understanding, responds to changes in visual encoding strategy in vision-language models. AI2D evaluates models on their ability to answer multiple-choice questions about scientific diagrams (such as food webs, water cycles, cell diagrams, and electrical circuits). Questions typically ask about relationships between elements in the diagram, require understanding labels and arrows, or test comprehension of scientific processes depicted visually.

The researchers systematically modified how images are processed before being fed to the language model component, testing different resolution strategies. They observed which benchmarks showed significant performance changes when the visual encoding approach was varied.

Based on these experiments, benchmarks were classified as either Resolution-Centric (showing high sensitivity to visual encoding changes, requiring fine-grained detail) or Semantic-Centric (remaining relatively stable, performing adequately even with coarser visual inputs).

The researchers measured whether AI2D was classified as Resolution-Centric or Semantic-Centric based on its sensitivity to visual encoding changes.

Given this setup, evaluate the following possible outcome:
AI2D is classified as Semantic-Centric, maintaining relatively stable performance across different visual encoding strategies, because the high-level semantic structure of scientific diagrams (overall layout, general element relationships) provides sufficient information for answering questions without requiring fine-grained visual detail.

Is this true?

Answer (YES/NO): YES